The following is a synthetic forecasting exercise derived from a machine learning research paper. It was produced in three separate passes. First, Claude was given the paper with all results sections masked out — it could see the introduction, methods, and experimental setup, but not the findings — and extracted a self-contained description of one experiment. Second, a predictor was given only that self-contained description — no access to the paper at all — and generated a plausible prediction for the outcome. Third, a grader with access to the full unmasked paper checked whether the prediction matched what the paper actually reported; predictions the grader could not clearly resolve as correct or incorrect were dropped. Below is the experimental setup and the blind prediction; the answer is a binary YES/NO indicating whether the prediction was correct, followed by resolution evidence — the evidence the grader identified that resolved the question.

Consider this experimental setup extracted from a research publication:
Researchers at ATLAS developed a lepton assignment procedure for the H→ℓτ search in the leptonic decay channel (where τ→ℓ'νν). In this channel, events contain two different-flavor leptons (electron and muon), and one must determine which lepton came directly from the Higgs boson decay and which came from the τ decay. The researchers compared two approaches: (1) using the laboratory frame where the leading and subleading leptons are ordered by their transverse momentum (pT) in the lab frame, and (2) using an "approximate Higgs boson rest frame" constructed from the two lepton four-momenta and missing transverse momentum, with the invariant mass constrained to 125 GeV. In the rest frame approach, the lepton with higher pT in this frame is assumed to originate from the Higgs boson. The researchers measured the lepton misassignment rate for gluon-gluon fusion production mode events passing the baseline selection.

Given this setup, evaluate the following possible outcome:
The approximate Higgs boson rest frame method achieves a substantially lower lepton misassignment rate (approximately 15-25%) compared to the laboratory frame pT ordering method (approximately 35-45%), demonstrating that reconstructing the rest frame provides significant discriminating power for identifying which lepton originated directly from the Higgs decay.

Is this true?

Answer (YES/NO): NO